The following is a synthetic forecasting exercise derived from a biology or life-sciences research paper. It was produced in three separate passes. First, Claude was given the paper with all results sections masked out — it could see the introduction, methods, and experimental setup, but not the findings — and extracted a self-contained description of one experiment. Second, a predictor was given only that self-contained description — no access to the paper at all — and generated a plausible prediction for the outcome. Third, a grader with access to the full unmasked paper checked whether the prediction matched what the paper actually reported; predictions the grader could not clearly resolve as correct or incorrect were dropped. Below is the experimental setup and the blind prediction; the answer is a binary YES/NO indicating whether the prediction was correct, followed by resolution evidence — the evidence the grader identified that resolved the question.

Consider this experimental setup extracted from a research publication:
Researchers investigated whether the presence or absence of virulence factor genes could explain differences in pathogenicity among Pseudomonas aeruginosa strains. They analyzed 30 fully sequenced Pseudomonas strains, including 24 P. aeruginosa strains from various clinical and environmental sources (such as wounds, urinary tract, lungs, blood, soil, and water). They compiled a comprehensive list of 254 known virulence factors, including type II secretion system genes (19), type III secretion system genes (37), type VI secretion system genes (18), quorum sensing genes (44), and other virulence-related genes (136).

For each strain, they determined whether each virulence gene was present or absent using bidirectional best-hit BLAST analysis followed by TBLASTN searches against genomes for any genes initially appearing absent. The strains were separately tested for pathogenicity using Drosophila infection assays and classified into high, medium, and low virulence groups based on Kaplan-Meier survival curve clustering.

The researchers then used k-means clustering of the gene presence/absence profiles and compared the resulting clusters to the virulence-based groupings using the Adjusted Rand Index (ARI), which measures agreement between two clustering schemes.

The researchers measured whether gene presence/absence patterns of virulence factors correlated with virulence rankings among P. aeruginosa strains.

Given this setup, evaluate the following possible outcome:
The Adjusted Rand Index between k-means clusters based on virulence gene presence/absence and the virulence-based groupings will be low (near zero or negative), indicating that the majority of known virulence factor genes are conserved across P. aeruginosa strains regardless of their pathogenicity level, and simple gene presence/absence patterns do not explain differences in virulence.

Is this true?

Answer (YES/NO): YES